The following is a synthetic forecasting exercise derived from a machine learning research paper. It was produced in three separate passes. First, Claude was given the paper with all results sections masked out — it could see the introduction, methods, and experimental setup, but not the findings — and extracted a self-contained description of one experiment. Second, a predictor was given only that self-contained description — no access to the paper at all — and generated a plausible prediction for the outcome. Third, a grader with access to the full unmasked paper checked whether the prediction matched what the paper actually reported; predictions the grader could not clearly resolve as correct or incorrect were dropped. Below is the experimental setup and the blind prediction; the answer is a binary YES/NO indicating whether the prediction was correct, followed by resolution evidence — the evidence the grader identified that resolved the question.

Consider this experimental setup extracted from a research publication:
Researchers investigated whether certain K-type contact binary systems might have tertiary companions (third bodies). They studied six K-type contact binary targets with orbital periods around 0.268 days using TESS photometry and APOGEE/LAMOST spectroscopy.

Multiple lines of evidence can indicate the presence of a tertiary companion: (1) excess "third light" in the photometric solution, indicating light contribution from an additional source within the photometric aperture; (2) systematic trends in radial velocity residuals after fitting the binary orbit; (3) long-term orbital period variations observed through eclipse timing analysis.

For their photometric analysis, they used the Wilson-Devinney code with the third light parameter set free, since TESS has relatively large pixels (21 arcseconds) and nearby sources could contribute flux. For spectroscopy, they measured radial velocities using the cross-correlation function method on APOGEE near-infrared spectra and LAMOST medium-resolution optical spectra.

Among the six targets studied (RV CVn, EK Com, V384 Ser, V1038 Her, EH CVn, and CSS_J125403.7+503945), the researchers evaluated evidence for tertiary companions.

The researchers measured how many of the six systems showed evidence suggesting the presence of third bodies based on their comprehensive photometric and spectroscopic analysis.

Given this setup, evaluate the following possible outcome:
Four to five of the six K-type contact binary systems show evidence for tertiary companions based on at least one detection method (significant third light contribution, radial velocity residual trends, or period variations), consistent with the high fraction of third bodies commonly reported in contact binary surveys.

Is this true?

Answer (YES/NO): NO